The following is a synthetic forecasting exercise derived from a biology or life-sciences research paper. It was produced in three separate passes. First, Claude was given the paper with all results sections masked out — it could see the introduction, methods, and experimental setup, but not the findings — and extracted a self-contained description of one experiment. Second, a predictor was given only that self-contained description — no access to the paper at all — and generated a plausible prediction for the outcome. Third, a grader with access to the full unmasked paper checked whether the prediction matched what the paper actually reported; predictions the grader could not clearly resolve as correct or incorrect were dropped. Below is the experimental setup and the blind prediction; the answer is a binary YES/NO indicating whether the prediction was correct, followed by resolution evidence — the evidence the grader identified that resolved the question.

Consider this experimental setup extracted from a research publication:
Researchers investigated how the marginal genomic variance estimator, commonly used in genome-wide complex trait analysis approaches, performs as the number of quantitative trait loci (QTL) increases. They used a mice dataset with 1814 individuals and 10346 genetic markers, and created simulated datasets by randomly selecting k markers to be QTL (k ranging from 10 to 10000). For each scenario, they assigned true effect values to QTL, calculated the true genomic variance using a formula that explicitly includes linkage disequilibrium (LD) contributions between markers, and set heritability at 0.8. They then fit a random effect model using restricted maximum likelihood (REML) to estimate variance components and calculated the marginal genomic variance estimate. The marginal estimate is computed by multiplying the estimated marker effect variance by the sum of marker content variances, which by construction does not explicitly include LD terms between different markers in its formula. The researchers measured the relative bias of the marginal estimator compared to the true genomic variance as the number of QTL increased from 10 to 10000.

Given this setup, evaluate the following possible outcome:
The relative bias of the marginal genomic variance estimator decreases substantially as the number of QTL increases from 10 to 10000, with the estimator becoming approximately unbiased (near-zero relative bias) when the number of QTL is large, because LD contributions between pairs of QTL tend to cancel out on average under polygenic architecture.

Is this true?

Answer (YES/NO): NO